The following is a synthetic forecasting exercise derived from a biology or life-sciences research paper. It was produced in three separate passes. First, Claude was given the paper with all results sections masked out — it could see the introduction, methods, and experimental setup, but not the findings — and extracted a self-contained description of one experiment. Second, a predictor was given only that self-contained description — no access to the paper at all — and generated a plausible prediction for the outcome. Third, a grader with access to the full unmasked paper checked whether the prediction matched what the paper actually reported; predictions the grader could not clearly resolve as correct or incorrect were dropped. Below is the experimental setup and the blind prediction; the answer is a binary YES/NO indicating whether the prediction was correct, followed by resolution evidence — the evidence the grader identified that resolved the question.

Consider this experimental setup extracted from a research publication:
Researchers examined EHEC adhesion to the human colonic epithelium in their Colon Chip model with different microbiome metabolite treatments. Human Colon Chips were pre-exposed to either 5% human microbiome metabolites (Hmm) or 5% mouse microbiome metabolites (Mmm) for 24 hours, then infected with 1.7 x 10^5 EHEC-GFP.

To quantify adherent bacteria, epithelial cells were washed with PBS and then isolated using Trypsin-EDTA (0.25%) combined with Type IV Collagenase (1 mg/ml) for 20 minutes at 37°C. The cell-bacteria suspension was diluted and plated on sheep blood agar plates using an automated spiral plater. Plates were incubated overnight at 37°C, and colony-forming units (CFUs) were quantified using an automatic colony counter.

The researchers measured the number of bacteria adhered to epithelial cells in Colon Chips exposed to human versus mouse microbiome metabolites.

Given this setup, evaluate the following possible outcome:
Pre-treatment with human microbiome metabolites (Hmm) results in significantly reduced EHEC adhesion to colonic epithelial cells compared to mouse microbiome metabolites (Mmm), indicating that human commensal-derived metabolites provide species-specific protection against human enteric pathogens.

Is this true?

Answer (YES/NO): NO